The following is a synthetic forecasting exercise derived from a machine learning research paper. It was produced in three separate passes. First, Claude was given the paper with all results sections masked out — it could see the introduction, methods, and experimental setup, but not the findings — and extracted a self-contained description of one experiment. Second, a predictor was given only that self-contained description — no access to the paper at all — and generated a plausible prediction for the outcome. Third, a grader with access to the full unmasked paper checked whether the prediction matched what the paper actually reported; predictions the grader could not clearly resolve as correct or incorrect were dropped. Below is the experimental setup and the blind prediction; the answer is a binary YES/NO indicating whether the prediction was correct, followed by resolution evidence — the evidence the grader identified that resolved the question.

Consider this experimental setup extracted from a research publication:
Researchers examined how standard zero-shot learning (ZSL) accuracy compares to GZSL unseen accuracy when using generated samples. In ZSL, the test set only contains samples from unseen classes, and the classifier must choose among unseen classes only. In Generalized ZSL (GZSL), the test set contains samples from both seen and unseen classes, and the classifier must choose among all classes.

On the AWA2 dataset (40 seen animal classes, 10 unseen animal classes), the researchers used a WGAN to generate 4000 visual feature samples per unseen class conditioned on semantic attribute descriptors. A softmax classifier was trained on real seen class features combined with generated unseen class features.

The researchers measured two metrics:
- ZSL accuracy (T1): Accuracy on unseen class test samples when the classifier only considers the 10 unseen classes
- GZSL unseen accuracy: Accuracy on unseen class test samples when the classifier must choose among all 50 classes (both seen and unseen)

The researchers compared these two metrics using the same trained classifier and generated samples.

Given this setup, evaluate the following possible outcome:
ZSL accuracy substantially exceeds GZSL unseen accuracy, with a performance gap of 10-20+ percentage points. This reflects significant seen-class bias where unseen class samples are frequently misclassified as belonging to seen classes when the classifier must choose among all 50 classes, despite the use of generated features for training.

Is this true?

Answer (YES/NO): YES